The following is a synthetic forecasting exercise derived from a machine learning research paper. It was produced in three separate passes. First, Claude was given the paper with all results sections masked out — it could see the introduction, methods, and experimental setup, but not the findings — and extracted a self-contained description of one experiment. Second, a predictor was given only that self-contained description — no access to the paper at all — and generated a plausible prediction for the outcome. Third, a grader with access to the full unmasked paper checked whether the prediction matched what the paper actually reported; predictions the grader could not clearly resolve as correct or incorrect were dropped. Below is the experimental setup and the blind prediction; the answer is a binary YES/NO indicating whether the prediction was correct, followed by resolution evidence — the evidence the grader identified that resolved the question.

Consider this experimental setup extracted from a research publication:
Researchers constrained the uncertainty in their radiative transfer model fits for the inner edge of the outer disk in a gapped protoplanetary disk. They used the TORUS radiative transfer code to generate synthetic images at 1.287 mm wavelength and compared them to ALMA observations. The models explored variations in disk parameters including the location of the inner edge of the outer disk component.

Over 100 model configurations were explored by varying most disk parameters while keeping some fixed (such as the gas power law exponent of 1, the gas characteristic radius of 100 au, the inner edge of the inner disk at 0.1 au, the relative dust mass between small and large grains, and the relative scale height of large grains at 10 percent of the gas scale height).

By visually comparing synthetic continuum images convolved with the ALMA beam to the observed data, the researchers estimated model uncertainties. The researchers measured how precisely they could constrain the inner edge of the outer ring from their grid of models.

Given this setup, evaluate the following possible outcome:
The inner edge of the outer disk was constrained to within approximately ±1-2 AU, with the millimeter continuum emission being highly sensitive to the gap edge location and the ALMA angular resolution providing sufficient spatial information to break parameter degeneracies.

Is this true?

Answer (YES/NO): NO